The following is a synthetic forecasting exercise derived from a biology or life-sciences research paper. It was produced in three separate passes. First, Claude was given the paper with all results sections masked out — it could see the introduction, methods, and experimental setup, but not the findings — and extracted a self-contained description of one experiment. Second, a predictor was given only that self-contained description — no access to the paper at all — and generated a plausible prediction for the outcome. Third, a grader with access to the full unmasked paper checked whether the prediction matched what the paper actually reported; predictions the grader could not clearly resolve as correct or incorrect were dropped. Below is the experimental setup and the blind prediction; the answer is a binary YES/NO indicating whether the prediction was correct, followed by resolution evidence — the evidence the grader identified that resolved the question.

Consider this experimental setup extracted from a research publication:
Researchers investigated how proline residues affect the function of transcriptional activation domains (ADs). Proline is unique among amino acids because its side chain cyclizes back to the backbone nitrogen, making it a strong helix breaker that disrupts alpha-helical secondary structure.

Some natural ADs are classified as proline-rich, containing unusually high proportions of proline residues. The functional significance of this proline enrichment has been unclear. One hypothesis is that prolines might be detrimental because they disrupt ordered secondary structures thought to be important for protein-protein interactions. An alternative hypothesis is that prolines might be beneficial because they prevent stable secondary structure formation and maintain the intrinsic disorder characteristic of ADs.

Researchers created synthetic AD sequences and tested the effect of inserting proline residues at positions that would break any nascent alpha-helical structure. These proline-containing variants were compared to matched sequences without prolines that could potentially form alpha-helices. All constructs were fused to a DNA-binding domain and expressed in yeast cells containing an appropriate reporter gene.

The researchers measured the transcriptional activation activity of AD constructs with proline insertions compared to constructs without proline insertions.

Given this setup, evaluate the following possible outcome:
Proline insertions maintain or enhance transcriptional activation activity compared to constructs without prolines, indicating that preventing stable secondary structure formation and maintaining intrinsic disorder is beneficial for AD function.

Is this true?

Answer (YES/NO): YES